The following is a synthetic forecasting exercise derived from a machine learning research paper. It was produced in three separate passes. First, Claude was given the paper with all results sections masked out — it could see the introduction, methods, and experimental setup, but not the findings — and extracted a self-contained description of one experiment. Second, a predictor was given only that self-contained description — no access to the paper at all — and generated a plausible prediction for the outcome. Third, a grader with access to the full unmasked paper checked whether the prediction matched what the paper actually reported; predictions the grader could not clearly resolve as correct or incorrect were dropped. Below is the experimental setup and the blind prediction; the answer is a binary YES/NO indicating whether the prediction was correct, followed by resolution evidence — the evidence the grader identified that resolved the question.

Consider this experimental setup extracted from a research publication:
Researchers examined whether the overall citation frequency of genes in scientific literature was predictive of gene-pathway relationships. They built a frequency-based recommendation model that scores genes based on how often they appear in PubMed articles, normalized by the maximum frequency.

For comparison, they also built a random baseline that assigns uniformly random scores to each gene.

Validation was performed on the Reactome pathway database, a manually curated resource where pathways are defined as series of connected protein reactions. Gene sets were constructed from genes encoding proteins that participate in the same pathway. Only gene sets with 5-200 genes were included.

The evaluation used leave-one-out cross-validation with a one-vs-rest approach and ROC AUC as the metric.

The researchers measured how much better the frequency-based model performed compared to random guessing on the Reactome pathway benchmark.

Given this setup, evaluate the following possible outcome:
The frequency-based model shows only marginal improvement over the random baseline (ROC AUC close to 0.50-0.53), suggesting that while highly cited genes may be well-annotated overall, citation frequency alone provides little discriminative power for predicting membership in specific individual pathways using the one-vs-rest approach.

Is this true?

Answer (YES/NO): NO